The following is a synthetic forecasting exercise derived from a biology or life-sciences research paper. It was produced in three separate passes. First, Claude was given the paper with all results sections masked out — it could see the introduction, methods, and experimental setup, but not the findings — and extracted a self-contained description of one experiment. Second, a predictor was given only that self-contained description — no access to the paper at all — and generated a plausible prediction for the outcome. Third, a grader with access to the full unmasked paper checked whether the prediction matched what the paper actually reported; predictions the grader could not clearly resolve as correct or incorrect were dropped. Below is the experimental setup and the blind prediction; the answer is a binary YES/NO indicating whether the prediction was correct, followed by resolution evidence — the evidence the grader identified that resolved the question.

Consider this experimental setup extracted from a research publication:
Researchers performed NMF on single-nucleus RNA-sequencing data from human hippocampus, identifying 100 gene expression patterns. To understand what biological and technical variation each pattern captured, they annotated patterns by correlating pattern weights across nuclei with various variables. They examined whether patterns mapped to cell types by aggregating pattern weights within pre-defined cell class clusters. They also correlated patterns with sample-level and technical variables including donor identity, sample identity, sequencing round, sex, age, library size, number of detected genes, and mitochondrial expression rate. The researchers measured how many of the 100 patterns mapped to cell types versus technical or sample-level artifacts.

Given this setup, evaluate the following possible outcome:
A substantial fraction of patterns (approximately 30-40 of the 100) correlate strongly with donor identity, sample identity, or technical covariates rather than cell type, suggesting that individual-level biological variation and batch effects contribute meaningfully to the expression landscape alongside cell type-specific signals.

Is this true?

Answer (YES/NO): NO